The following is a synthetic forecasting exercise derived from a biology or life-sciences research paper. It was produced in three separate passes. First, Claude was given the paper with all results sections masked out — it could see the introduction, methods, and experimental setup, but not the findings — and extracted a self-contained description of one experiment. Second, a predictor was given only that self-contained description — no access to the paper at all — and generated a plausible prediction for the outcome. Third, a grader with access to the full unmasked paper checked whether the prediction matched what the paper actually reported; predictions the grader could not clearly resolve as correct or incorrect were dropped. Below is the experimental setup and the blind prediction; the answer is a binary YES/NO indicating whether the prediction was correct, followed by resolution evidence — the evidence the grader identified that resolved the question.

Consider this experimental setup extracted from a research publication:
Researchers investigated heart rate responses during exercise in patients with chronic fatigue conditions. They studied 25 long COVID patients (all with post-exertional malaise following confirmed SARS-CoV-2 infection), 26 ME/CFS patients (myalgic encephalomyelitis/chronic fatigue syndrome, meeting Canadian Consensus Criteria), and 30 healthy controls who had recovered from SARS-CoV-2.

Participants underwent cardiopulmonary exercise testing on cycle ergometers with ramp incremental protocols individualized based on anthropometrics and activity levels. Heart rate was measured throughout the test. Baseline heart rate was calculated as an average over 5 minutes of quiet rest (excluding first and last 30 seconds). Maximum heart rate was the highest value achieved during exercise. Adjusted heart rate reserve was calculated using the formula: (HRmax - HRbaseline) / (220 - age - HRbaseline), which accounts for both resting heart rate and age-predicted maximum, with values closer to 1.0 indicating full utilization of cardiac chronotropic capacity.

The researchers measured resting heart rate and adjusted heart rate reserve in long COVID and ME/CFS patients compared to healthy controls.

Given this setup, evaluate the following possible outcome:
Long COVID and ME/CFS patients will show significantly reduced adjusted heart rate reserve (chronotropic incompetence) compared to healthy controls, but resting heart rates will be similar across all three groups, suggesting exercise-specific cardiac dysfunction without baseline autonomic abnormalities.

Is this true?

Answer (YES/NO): NO